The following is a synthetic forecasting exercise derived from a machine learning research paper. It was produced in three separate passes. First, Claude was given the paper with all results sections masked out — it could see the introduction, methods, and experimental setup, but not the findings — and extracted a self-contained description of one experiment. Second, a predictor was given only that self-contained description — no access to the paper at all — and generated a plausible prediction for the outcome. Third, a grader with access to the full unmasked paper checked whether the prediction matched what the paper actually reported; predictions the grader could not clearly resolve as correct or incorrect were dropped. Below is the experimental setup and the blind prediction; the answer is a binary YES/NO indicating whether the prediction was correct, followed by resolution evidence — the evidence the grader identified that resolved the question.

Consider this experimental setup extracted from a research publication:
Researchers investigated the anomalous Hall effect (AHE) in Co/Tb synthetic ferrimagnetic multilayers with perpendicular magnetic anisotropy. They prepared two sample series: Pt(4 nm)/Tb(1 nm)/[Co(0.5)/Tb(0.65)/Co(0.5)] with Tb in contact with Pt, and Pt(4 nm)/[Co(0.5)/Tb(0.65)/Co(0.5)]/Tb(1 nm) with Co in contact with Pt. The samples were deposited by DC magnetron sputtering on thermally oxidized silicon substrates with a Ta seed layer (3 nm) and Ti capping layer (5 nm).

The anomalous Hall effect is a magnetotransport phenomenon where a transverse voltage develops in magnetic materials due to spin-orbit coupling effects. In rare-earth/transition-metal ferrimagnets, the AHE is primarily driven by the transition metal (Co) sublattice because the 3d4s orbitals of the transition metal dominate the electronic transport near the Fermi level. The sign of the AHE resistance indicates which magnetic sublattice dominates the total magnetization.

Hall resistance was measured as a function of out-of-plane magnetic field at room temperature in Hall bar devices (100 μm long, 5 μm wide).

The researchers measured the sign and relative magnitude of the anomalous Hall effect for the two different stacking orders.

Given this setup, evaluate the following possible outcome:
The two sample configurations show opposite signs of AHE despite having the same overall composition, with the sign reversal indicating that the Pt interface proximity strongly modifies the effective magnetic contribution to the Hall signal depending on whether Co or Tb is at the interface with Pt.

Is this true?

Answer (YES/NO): YES